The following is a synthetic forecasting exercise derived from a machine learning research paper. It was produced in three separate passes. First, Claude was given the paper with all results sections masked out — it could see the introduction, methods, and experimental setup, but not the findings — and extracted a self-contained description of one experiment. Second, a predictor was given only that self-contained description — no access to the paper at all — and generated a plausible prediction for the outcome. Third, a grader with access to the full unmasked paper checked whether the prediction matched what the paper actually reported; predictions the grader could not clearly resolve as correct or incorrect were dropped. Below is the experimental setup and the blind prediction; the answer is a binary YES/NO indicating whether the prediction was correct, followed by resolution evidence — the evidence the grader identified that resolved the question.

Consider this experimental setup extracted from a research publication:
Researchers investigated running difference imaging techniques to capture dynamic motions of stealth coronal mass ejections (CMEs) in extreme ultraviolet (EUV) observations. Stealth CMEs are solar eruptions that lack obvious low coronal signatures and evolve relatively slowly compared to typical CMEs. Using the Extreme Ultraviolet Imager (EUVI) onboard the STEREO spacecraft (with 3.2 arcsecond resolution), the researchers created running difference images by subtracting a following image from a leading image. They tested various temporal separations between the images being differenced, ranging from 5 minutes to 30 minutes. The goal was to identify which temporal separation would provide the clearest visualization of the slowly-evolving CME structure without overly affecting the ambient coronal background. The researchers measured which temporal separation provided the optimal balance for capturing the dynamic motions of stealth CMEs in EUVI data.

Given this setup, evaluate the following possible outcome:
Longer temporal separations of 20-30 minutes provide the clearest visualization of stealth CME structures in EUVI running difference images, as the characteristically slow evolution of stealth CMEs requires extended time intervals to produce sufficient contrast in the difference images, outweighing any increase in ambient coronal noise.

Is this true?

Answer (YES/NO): YES